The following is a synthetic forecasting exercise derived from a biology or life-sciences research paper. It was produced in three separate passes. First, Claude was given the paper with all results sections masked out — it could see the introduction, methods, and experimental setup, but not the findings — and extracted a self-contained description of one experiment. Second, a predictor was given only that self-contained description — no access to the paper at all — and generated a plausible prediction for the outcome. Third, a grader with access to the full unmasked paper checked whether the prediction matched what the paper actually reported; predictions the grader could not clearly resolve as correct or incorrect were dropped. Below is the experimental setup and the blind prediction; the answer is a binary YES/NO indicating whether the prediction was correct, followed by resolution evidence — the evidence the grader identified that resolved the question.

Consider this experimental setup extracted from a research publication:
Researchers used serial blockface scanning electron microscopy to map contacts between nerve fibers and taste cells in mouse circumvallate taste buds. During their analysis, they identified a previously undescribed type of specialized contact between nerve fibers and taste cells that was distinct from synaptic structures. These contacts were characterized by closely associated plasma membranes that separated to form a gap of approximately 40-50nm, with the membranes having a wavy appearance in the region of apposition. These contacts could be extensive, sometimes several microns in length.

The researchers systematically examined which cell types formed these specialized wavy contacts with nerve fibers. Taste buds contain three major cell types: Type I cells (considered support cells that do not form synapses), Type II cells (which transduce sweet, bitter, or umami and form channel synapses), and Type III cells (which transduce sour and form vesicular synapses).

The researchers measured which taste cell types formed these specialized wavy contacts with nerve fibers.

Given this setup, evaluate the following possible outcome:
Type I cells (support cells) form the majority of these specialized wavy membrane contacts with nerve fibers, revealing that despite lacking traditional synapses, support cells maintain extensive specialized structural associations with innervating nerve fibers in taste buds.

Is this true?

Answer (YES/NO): NO